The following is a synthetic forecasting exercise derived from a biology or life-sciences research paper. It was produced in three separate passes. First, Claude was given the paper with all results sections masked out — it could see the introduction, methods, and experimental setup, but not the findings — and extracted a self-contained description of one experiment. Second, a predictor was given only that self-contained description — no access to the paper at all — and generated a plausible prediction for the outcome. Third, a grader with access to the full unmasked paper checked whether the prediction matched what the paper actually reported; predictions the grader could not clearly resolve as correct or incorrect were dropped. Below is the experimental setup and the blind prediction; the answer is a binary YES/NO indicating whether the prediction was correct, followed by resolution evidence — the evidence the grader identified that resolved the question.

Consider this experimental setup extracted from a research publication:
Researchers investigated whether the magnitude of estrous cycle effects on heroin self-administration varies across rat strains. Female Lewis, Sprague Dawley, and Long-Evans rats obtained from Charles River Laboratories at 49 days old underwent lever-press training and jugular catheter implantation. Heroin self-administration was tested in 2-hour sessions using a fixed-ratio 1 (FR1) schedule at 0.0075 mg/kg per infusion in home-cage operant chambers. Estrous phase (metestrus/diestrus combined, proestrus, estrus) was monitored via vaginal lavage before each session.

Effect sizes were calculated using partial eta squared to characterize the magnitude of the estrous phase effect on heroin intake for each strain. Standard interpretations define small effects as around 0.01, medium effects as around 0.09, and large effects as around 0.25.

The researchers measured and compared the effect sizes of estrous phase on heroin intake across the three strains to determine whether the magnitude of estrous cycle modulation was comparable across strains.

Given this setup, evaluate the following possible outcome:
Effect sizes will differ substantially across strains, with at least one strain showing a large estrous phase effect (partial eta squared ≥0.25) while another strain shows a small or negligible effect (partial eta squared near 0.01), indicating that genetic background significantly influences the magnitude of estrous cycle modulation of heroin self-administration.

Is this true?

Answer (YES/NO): YES